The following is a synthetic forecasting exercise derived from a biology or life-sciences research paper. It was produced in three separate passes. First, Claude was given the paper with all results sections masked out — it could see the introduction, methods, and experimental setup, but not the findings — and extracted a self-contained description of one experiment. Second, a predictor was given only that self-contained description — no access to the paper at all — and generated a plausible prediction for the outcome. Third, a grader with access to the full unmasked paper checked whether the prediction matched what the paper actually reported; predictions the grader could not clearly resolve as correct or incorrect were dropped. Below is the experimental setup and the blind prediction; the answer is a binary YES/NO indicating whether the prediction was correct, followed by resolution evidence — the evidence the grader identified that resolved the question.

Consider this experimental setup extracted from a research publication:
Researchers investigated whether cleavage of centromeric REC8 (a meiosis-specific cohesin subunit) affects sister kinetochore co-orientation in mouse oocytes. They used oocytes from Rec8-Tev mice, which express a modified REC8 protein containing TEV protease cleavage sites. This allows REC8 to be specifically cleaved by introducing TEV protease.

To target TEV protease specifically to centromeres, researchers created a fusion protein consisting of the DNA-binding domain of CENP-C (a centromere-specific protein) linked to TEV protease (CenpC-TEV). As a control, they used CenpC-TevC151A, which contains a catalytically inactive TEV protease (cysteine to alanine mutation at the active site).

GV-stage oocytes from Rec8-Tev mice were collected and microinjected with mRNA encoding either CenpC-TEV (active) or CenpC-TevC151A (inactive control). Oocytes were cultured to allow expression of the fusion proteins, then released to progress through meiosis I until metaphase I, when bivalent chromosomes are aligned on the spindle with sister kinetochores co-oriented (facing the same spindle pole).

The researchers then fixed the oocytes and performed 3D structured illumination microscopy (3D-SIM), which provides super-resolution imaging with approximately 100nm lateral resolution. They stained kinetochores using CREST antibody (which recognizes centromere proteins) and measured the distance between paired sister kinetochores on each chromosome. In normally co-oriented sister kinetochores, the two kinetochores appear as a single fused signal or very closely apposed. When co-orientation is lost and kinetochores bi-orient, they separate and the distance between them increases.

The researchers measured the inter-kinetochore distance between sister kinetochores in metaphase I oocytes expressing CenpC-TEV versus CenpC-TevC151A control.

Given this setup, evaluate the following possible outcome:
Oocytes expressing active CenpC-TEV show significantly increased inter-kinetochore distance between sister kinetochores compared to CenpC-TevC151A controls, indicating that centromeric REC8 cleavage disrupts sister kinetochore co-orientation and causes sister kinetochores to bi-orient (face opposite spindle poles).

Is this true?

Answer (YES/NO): NO